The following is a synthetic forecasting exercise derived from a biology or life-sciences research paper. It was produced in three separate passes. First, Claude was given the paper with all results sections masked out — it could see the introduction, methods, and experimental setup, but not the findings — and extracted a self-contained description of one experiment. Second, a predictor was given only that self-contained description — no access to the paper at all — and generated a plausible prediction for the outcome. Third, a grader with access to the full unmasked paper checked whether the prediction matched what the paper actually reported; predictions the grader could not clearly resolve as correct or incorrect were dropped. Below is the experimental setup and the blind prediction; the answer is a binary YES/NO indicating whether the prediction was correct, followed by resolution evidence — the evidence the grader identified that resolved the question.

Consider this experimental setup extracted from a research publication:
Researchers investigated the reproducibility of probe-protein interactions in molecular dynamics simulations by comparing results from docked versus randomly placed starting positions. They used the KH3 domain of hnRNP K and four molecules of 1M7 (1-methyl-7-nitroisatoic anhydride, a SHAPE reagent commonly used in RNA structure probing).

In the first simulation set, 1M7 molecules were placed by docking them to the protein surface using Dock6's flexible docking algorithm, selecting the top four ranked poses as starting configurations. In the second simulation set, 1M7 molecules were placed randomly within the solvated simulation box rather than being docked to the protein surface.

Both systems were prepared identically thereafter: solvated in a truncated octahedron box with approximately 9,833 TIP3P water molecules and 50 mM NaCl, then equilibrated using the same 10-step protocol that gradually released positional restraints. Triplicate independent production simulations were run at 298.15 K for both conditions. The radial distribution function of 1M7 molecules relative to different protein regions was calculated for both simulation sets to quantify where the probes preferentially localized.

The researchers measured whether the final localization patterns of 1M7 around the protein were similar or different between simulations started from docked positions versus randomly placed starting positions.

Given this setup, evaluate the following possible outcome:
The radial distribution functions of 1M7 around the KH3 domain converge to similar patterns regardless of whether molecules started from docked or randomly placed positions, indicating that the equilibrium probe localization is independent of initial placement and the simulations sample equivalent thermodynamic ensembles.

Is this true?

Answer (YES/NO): YES